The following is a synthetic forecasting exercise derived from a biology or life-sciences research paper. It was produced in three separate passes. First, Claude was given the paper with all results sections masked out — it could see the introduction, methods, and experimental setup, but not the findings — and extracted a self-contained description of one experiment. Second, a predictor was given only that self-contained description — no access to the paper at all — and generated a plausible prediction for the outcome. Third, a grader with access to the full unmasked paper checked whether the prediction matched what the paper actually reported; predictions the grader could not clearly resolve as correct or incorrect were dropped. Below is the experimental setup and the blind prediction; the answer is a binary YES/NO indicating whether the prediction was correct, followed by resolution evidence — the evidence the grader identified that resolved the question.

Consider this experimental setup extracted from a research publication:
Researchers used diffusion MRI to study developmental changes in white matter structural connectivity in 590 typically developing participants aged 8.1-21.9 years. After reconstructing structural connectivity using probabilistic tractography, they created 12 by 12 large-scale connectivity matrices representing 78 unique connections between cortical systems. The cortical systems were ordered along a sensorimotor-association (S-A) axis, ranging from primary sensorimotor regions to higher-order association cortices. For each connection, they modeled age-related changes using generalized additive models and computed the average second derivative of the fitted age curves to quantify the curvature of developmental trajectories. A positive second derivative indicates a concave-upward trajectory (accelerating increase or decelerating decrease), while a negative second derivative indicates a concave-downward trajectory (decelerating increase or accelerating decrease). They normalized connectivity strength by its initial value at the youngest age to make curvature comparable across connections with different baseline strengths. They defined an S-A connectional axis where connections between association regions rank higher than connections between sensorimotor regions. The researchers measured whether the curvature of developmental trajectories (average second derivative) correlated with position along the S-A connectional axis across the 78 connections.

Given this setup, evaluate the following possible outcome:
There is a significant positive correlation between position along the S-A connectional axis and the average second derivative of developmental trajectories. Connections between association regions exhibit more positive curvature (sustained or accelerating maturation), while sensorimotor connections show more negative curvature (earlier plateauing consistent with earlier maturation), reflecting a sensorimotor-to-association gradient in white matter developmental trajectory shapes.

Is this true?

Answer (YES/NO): YES